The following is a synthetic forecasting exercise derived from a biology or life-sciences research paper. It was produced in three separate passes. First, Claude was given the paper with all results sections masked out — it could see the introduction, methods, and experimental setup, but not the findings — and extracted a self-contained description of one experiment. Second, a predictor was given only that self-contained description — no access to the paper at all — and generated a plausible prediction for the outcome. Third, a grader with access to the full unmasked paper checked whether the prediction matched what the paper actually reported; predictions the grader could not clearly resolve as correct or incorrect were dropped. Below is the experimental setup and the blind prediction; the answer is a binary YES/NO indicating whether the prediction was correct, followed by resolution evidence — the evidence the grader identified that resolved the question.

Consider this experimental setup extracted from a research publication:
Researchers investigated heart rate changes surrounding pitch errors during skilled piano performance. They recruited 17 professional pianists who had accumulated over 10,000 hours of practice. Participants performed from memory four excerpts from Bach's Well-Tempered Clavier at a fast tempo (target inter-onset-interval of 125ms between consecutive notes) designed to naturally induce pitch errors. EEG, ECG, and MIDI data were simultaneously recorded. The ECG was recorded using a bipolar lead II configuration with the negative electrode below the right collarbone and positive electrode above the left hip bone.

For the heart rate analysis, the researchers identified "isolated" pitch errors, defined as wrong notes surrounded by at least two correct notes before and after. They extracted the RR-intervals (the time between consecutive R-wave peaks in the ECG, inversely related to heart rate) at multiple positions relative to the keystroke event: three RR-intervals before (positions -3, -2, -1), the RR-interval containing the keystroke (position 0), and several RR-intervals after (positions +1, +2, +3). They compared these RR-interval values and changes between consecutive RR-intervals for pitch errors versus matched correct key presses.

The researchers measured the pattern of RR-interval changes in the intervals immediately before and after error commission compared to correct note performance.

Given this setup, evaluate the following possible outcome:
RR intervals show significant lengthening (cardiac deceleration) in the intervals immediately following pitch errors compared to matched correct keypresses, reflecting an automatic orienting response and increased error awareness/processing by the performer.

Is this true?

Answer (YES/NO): NO